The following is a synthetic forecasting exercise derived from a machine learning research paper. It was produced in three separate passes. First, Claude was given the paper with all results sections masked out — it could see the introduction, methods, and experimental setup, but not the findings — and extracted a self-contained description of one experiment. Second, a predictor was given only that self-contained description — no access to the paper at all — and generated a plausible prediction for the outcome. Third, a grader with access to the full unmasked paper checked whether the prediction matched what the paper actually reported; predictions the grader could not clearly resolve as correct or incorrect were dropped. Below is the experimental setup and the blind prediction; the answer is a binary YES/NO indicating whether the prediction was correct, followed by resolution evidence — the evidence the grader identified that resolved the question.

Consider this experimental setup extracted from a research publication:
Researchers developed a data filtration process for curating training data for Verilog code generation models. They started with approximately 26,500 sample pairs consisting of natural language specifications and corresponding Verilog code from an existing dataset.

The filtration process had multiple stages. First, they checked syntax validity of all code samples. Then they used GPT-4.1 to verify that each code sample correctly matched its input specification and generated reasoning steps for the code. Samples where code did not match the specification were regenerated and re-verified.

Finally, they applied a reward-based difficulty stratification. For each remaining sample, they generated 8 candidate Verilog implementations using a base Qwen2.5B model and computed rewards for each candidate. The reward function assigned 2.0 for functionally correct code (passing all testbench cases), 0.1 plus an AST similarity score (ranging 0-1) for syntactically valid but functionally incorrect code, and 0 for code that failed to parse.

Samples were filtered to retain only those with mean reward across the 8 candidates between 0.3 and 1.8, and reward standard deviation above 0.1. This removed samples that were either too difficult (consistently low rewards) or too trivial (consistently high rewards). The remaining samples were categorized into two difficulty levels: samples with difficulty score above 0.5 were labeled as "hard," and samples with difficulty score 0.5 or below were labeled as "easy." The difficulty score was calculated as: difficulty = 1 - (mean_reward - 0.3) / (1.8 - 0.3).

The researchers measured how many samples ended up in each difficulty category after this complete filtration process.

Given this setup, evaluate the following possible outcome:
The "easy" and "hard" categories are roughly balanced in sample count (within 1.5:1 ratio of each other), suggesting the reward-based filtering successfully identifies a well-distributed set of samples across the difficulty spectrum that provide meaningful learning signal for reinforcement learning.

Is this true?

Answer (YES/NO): NO